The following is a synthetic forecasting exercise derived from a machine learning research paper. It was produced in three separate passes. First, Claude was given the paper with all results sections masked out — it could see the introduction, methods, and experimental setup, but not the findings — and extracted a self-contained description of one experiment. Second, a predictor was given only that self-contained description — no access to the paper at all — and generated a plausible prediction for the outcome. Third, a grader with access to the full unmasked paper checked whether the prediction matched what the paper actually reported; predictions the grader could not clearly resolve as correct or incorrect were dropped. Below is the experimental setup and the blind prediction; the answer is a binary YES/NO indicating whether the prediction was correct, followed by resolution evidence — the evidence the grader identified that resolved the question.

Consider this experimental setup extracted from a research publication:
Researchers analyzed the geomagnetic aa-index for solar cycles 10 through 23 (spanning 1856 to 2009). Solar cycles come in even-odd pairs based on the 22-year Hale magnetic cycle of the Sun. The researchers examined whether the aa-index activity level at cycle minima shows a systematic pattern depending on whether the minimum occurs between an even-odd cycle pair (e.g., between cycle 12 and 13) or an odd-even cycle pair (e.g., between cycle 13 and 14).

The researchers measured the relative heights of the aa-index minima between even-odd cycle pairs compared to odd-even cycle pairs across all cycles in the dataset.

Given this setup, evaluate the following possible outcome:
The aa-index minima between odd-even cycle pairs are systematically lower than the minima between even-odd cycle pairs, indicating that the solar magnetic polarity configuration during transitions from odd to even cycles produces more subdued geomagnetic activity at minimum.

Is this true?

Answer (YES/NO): YES